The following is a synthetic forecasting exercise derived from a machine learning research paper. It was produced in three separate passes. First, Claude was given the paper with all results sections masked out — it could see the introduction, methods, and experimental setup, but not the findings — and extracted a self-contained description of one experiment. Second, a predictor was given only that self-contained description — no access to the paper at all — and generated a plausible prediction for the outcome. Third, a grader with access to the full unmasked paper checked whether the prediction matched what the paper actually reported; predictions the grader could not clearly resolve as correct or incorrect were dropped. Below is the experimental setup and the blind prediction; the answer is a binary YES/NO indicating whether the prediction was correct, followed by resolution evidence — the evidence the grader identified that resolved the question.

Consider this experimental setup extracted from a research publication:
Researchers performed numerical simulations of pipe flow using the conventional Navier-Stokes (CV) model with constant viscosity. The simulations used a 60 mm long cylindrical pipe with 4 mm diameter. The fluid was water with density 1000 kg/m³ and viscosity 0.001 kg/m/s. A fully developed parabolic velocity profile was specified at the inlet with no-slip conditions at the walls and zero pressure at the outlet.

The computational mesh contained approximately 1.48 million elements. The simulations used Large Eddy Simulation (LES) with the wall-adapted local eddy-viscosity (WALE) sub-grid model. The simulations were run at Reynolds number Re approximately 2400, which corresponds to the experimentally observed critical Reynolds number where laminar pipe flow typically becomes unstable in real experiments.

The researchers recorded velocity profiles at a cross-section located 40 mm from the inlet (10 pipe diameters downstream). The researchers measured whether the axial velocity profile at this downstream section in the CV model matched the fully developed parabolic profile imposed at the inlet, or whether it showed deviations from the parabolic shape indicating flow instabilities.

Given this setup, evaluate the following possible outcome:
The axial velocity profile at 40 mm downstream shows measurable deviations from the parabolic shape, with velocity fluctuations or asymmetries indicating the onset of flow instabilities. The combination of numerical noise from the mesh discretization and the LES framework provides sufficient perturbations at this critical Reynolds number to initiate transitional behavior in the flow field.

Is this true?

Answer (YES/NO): NO